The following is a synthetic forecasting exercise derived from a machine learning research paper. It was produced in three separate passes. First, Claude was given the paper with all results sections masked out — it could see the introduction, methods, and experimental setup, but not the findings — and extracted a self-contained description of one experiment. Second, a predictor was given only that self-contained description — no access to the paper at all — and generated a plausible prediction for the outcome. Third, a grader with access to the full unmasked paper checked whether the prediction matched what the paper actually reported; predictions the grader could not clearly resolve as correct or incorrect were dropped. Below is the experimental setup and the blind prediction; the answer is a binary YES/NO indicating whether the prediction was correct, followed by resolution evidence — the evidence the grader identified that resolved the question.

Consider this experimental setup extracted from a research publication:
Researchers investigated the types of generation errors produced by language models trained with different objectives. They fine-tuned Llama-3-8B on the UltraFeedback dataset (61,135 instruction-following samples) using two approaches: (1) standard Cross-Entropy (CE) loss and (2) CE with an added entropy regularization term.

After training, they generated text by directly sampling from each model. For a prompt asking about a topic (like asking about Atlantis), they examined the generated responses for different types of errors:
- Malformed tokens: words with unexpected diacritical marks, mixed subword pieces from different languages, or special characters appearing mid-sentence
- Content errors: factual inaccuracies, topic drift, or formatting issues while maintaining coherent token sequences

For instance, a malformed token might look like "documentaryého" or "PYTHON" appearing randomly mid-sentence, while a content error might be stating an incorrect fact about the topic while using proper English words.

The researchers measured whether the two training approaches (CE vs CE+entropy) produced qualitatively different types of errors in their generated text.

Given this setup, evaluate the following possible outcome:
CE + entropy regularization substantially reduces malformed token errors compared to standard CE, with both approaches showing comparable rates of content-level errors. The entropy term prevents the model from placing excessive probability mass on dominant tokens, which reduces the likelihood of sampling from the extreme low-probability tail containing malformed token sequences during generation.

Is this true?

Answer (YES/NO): NO